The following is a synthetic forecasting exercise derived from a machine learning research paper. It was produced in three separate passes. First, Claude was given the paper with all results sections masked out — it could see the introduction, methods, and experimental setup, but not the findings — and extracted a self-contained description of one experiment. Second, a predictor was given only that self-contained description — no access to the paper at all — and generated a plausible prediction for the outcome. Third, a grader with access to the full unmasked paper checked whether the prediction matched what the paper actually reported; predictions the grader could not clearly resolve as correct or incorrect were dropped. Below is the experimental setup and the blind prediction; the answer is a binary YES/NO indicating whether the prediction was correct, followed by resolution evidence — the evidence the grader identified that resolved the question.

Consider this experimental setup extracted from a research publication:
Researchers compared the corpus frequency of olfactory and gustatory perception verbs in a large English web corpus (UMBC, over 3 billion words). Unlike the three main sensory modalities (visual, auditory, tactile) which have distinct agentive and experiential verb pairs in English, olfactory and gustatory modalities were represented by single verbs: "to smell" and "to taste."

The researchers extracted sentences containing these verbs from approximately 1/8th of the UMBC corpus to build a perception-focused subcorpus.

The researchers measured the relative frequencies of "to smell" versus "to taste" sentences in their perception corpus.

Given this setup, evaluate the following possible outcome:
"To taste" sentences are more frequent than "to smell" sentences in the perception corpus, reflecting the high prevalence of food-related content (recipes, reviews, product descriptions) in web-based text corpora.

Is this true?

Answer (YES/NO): YES